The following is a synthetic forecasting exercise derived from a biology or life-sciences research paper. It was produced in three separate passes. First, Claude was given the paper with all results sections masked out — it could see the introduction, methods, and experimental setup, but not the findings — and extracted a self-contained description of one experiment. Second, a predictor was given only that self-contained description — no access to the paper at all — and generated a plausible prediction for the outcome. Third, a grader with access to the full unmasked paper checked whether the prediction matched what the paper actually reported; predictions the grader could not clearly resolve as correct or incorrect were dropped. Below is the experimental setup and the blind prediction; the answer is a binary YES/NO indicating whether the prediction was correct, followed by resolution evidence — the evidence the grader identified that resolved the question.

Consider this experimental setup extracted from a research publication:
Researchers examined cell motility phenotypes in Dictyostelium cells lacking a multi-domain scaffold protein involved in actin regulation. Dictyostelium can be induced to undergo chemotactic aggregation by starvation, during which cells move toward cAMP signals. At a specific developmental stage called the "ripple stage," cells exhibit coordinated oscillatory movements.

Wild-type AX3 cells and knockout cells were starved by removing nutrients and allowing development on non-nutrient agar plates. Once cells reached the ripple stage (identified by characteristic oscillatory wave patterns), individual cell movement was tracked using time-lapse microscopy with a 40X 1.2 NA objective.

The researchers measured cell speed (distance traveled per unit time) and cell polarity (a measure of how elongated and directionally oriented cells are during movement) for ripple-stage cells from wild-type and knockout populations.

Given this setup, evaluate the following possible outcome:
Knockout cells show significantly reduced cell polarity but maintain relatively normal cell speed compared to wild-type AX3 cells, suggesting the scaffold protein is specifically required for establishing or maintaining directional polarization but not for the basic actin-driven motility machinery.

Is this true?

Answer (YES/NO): NO